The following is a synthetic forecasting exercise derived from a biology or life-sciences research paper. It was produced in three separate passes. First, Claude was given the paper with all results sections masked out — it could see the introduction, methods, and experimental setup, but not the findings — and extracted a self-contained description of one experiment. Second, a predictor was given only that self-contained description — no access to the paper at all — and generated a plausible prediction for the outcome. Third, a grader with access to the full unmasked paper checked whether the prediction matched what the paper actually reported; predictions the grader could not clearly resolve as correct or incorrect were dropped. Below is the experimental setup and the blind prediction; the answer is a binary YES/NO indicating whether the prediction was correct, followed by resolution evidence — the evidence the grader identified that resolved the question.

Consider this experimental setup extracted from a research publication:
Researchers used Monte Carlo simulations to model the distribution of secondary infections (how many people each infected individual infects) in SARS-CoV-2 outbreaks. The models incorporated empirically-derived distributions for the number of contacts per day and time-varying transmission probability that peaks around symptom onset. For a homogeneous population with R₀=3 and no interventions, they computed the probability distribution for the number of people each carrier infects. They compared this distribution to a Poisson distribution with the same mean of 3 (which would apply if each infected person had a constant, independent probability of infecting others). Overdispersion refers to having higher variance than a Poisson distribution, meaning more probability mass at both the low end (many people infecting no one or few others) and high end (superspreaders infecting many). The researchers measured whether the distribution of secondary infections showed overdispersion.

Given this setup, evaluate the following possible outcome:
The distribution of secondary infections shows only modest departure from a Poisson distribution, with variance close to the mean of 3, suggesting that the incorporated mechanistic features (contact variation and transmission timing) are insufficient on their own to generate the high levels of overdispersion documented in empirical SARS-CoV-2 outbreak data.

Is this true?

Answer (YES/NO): NO